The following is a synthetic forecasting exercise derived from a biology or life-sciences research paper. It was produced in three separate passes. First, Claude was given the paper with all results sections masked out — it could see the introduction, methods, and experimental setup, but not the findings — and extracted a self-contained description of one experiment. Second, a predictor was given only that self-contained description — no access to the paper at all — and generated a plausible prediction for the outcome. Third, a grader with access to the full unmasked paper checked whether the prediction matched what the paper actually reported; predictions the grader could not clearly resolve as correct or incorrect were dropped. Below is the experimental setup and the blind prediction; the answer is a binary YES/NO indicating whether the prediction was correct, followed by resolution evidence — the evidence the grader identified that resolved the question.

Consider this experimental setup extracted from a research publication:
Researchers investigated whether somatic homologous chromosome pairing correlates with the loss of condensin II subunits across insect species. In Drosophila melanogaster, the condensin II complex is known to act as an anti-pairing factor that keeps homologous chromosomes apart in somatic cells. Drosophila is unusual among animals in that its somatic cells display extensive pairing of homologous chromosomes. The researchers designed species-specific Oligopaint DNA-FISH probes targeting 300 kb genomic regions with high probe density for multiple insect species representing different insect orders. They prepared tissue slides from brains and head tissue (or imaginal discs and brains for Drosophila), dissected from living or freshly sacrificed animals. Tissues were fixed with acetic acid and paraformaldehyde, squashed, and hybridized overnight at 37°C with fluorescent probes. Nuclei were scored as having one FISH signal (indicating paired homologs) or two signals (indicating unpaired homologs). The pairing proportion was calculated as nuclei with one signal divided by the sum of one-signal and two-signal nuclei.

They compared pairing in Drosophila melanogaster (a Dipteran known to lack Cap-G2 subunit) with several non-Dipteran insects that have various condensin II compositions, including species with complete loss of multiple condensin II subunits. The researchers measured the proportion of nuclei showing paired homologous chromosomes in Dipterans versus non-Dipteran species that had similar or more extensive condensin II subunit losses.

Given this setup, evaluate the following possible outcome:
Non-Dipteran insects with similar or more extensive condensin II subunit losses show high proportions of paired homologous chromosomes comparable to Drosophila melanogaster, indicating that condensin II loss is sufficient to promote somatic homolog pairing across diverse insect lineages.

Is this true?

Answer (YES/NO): NO